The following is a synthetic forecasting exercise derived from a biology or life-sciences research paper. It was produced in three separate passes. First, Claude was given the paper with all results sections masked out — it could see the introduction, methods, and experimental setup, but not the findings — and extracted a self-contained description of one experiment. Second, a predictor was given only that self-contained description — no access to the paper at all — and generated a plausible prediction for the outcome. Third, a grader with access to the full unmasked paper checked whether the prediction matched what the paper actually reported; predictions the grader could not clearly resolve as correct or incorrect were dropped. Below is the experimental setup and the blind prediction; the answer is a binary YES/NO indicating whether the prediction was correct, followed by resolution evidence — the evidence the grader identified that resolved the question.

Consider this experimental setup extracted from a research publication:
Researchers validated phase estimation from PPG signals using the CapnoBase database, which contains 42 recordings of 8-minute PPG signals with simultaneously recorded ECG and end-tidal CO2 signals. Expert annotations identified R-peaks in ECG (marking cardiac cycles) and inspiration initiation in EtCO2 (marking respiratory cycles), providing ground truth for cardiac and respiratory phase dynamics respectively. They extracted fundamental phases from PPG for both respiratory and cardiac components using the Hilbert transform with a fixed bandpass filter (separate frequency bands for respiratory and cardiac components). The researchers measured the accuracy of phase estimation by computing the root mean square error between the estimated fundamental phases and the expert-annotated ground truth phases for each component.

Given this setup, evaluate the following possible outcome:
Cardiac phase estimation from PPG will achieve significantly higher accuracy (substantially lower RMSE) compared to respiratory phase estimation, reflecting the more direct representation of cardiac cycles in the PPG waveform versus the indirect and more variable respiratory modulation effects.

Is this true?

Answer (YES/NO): YES